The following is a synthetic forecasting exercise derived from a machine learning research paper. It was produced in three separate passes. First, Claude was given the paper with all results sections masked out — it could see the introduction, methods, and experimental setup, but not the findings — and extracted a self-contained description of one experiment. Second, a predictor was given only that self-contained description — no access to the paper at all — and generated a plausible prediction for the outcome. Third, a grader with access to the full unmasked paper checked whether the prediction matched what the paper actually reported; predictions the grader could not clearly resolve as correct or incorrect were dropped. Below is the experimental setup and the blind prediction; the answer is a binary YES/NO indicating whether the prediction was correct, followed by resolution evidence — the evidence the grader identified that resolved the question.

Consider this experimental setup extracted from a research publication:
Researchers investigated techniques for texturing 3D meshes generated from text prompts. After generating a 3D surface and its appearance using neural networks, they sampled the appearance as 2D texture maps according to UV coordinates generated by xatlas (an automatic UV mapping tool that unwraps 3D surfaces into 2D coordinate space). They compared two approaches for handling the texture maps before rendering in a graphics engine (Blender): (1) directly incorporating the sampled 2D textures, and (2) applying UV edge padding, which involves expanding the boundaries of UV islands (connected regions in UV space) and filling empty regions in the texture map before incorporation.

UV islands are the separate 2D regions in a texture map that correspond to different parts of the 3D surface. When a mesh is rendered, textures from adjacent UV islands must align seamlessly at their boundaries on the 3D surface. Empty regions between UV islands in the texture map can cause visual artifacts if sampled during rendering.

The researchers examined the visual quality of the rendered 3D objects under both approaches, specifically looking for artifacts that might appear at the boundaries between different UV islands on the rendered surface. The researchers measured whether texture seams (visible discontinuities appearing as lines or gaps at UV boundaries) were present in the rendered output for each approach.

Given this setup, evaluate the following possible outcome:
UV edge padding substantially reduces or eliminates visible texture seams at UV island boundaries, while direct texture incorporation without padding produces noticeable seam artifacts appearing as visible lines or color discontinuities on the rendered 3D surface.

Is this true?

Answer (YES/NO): YES